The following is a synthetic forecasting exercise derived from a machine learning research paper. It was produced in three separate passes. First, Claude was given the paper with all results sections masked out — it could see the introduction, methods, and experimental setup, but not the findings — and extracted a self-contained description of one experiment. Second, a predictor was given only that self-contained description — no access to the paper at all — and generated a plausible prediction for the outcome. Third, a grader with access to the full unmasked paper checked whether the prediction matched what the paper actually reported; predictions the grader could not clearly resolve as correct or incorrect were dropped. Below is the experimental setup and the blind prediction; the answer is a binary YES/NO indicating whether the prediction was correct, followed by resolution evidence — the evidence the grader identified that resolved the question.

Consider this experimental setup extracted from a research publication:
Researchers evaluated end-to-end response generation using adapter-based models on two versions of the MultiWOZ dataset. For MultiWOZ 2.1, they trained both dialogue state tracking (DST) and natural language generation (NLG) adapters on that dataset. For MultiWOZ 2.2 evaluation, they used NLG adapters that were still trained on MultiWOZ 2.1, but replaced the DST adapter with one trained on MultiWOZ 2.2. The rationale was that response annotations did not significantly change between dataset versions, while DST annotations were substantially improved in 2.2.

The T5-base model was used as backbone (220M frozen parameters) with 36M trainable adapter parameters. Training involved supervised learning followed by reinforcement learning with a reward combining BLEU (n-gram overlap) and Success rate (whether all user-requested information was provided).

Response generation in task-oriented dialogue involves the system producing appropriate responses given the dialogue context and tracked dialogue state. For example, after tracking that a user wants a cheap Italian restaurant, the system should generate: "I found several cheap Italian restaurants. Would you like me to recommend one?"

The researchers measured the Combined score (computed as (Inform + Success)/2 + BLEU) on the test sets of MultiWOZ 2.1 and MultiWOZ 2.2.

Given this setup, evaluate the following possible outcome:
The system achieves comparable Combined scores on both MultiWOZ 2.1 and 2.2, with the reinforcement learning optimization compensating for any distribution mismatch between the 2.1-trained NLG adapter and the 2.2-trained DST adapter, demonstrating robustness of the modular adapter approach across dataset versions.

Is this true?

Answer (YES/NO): NO